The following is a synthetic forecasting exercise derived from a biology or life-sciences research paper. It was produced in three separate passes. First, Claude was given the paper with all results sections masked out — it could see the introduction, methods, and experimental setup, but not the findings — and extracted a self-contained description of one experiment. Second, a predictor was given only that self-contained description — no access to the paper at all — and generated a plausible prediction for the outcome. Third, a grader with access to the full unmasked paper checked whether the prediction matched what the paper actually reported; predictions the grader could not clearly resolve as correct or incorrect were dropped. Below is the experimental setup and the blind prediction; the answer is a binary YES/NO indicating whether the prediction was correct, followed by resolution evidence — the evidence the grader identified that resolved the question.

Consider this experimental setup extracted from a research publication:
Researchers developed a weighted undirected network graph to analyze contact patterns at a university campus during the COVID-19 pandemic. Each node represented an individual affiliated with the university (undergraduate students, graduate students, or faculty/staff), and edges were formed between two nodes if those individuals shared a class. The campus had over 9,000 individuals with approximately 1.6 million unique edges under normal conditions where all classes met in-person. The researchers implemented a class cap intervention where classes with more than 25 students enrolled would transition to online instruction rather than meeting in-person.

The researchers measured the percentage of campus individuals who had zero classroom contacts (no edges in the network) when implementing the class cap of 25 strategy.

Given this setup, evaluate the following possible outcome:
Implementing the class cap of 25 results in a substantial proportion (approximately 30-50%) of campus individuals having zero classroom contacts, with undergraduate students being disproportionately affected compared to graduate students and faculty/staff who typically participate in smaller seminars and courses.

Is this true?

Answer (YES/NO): NO